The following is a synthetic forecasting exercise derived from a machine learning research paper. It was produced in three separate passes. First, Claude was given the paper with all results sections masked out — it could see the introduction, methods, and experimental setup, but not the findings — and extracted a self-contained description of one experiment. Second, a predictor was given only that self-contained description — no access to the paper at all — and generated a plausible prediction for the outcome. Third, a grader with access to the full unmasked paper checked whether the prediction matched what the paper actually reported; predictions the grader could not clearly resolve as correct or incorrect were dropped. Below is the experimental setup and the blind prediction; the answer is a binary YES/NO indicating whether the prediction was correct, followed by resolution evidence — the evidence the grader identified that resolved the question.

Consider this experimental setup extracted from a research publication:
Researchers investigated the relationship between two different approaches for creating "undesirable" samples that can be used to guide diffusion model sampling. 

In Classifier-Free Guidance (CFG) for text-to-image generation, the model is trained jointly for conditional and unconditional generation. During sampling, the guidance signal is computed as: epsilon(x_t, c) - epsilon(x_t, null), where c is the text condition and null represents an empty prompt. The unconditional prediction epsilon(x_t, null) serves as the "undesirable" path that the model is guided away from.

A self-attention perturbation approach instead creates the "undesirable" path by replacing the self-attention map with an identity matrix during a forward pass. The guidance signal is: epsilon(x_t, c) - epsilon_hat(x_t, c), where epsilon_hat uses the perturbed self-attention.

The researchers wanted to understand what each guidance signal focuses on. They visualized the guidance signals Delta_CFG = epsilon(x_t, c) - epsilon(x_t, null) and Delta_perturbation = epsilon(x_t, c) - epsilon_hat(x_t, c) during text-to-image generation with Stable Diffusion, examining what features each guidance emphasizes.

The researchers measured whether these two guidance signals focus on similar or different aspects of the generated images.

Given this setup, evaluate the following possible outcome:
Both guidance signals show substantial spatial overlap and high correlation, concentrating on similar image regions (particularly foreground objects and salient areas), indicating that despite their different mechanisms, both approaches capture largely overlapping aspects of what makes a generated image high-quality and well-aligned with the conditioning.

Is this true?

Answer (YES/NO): NO